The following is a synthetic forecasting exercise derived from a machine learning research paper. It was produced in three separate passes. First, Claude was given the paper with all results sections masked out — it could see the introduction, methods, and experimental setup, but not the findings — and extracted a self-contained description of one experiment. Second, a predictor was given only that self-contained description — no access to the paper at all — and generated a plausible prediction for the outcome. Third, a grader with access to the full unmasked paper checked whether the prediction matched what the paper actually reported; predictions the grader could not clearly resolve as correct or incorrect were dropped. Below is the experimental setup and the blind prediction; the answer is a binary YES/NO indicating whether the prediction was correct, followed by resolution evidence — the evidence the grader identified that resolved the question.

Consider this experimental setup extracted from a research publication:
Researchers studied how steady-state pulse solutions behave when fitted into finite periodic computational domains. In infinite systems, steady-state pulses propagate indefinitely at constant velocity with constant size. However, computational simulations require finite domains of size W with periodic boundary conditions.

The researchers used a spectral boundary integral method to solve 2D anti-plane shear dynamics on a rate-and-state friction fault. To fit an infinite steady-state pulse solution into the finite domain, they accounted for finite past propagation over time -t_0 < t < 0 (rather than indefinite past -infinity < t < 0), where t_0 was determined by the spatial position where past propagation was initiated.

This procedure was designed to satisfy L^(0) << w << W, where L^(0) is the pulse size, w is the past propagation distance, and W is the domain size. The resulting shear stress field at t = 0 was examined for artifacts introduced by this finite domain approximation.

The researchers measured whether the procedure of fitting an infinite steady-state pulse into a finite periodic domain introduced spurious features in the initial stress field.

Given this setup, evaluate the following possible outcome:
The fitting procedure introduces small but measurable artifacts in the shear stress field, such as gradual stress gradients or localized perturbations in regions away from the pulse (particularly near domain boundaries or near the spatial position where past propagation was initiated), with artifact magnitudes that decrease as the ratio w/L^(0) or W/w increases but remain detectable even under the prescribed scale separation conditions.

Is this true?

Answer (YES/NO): NO